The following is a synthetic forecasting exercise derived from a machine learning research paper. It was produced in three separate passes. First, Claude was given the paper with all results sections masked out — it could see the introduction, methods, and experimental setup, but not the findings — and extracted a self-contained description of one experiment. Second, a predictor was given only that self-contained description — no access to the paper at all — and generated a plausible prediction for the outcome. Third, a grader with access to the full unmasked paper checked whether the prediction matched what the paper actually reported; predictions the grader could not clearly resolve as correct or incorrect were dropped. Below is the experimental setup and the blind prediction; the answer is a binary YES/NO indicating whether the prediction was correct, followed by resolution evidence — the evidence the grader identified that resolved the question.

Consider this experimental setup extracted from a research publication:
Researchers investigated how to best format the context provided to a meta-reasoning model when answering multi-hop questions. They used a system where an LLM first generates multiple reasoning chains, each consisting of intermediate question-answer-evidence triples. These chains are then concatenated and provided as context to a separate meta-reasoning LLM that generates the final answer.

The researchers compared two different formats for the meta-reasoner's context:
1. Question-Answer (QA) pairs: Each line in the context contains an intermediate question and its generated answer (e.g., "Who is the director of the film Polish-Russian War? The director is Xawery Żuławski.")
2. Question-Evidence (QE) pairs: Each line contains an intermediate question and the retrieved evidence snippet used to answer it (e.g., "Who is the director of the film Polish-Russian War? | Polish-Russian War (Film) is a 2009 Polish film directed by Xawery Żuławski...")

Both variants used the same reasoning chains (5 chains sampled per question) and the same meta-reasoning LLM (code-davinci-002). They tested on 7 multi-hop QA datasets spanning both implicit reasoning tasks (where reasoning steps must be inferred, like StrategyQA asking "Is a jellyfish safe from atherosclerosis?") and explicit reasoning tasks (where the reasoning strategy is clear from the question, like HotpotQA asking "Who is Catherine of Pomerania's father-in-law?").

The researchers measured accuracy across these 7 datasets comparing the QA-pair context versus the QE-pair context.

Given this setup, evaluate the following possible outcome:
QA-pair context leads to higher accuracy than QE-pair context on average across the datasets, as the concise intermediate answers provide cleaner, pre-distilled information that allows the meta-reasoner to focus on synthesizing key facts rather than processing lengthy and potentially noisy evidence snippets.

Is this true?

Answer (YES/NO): YES